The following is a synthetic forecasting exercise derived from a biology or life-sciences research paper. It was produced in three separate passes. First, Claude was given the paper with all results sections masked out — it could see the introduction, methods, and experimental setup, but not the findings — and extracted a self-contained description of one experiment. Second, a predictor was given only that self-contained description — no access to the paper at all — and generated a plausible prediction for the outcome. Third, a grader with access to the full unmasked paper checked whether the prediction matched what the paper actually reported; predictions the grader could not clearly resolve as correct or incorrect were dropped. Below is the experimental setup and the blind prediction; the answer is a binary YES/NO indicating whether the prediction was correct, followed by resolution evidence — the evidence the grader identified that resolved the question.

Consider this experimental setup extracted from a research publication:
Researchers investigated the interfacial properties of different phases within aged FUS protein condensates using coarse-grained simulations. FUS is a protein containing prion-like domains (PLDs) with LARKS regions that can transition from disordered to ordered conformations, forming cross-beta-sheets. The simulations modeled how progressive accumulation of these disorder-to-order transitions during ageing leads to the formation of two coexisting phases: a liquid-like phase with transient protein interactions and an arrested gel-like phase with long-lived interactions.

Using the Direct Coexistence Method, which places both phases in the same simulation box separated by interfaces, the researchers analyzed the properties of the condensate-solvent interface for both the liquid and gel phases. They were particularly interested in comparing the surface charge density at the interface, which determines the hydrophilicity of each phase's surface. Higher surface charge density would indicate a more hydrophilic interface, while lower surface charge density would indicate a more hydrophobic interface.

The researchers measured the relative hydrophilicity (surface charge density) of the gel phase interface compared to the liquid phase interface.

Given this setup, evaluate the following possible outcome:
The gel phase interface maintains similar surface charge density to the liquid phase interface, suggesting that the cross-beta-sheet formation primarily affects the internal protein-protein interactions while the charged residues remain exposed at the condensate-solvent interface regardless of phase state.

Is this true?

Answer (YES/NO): NO